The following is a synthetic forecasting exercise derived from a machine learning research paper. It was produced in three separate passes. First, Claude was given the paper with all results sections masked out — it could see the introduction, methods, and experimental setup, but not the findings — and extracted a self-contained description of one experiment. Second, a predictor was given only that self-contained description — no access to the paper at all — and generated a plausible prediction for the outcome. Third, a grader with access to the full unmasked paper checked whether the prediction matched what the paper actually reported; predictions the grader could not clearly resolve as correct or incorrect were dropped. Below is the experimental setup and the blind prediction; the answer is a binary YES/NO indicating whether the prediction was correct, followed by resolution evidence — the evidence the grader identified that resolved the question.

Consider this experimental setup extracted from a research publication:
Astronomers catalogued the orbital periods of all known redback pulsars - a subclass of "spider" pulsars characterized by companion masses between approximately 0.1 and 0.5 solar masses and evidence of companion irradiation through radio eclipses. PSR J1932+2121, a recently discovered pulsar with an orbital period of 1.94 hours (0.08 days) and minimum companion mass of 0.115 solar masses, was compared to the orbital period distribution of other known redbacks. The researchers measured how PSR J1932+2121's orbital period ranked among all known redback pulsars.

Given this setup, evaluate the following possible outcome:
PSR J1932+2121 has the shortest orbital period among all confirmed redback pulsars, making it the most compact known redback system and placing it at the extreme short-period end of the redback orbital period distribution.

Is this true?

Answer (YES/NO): YES